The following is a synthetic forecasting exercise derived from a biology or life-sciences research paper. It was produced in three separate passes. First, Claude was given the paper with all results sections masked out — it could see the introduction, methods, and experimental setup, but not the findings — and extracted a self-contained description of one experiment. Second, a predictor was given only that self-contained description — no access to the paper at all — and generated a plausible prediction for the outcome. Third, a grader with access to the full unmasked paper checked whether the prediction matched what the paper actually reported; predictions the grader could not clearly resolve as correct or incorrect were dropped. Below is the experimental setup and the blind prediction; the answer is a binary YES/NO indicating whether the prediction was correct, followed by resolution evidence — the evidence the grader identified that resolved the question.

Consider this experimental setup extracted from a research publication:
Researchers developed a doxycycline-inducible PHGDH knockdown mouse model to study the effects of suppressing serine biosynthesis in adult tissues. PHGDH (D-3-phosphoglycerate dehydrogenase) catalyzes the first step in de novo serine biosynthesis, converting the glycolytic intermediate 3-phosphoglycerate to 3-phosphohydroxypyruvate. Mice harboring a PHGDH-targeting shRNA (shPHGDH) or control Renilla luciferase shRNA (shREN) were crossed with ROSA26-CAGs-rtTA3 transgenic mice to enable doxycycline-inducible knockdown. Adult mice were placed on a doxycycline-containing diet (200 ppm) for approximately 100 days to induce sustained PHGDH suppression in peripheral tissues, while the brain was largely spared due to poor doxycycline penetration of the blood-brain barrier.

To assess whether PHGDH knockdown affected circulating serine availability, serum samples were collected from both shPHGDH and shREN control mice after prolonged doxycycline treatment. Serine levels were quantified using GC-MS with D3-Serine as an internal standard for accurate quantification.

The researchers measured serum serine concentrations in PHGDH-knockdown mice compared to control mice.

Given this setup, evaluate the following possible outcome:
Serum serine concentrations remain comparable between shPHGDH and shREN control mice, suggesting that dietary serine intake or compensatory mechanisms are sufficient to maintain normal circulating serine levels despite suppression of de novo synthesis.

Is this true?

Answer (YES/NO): NO